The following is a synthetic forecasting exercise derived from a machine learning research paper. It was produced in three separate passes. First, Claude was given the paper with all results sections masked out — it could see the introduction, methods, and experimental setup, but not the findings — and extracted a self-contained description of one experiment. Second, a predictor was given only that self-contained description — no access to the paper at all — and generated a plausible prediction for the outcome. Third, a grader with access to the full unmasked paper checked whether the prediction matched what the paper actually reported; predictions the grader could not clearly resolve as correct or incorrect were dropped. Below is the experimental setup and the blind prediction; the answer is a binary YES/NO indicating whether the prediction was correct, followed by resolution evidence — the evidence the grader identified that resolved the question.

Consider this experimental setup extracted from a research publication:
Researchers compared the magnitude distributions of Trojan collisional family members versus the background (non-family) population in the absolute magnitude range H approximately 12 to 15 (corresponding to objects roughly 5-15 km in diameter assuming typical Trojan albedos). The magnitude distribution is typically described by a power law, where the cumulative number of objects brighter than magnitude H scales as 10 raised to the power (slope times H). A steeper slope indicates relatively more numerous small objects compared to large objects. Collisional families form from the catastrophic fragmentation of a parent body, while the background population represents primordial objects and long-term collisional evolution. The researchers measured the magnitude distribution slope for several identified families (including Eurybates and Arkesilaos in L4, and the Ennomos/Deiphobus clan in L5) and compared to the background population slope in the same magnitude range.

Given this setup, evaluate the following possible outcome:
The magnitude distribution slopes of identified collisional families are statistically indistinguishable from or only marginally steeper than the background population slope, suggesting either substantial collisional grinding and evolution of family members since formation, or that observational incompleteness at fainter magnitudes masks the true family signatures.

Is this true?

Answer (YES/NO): NO